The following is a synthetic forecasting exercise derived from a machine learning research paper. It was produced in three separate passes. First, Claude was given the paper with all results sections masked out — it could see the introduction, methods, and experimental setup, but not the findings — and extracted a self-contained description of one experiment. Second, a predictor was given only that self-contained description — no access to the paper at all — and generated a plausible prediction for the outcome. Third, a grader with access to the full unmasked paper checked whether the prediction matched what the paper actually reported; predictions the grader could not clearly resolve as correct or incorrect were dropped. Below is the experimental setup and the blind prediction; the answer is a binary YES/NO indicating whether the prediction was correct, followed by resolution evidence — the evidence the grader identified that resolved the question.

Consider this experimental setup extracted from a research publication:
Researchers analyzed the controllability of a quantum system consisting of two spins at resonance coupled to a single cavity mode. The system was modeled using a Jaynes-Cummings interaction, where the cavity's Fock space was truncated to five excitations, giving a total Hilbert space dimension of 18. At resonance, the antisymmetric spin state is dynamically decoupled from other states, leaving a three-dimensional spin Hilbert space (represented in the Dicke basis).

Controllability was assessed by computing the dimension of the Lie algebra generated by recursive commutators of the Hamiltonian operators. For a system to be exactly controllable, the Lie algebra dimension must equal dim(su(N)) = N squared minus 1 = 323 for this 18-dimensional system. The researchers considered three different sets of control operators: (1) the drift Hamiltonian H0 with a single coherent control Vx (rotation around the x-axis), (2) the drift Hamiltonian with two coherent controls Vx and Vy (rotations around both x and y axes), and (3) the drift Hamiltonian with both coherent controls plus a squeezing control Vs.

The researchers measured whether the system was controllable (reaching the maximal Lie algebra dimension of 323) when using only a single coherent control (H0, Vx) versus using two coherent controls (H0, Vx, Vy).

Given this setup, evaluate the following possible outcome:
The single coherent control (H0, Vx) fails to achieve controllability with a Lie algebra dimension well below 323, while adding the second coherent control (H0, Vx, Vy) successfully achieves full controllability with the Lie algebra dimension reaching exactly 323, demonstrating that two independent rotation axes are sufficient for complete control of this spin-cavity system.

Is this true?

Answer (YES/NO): YES